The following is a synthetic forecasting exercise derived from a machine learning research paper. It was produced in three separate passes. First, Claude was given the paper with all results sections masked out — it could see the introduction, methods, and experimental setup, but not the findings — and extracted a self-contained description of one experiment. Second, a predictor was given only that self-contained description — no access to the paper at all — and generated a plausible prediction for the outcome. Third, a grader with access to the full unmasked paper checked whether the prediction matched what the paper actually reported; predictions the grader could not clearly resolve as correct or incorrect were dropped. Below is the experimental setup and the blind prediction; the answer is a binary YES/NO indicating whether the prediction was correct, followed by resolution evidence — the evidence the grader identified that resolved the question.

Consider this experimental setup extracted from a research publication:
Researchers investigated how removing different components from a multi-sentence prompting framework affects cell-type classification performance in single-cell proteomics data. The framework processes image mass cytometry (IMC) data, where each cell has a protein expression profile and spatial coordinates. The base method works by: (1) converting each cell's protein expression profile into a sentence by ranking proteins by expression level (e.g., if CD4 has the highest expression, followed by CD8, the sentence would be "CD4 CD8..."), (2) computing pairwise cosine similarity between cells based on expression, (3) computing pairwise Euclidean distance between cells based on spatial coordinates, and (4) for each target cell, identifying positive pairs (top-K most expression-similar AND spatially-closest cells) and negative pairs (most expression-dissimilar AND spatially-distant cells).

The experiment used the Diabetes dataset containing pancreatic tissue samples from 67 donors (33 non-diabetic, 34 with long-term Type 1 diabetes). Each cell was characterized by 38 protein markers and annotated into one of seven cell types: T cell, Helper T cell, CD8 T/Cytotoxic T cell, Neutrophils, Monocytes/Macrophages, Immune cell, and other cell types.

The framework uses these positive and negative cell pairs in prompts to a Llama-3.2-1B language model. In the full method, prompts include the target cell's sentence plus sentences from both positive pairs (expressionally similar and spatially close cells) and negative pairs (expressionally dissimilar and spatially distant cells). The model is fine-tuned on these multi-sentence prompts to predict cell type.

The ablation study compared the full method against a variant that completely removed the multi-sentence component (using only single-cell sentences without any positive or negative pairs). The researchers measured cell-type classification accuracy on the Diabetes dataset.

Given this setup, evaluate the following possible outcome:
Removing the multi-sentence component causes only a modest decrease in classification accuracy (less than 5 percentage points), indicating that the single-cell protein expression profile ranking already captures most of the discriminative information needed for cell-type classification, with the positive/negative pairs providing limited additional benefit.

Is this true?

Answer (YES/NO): YES